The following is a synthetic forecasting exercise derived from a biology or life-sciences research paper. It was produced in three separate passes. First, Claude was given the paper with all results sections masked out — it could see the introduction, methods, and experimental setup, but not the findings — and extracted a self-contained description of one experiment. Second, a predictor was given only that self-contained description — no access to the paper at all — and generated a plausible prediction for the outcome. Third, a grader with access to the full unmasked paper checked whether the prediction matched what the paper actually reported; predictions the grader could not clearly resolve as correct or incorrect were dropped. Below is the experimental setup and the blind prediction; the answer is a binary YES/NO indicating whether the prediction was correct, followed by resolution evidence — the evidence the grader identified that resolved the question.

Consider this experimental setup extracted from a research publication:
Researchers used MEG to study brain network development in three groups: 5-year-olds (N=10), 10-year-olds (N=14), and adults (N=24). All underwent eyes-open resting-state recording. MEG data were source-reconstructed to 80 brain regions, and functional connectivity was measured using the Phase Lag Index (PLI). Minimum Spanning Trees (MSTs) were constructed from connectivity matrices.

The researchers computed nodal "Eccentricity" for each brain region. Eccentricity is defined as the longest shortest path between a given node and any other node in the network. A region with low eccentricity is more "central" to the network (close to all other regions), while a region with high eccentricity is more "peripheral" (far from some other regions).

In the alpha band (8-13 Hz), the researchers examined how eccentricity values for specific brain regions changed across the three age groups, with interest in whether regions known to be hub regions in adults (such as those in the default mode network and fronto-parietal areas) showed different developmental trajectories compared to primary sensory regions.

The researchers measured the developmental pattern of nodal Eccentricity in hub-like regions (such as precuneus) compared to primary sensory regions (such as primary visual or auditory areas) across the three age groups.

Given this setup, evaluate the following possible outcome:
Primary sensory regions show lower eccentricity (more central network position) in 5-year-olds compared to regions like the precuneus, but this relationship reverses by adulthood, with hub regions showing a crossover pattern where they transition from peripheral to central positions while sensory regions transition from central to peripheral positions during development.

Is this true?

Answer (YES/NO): NO